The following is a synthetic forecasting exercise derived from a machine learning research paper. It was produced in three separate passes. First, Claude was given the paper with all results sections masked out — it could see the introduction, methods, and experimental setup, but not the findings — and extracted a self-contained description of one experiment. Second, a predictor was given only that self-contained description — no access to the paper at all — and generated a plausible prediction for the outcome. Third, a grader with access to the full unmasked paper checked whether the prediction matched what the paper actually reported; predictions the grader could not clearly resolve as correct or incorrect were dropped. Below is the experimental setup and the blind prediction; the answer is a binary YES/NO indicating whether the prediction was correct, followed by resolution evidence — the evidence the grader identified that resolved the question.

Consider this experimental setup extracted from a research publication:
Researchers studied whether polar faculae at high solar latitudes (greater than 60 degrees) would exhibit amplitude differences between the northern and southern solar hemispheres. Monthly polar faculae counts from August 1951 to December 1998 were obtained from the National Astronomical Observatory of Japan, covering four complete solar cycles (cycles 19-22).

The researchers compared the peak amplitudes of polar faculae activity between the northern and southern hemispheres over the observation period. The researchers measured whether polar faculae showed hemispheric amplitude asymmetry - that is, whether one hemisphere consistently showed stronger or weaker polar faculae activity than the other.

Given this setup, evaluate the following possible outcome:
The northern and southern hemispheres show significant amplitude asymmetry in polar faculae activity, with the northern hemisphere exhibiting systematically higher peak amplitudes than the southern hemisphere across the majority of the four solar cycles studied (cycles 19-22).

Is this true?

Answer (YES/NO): NO